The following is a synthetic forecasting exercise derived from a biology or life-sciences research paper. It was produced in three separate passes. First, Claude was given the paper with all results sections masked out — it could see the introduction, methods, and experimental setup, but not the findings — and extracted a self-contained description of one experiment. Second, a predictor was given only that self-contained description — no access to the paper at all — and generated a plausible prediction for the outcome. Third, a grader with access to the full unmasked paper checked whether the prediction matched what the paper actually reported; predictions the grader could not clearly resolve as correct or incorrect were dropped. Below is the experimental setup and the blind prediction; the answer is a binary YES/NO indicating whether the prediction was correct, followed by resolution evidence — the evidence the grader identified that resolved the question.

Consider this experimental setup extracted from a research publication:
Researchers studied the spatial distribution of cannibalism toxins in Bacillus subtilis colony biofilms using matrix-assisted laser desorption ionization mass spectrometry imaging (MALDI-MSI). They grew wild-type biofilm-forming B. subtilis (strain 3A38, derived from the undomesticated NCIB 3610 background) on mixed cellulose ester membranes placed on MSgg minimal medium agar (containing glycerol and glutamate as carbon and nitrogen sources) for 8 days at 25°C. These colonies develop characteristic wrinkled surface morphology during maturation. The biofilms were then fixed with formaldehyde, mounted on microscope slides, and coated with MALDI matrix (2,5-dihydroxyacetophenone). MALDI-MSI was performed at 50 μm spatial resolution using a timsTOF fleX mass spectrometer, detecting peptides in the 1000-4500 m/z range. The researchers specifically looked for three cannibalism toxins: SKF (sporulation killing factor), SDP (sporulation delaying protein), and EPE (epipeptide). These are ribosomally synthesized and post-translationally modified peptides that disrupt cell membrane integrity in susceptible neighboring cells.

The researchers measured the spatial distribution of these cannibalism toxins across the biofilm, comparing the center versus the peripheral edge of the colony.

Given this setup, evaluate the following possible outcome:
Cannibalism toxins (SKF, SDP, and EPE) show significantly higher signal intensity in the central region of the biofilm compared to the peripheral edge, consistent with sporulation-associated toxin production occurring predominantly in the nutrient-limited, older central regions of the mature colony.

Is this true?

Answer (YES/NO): NO